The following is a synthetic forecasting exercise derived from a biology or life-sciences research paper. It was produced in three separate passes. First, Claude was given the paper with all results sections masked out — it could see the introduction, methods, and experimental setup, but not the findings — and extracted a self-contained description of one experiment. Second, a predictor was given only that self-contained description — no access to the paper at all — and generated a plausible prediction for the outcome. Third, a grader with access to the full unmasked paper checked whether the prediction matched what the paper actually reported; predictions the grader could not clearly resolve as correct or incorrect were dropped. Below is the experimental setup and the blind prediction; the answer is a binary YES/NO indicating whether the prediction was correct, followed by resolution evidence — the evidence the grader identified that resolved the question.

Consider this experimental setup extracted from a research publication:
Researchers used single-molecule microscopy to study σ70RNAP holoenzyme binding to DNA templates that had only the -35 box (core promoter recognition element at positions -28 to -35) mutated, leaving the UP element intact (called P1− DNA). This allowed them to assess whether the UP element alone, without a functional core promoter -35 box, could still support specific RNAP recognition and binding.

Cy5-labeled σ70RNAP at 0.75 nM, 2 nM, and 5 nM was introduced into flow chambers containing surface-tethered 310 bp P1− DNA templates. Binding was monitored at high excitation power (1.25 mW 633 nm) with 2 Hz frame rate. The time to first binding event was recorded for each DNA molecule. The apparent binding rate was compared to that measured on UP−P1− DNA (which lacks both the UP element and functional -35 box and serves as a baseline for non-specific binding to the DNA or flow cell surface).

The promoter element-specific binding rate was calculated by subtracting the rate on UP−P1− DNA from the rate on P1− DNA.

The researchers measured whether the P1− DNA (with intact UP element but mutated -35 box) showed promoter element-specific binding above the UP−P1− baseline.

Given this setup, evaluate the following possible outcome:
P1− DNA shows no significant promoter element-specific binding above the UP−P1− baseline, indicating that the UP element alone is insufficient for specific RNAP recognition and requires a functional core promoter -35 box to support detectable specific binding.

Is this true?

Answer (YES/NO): YES